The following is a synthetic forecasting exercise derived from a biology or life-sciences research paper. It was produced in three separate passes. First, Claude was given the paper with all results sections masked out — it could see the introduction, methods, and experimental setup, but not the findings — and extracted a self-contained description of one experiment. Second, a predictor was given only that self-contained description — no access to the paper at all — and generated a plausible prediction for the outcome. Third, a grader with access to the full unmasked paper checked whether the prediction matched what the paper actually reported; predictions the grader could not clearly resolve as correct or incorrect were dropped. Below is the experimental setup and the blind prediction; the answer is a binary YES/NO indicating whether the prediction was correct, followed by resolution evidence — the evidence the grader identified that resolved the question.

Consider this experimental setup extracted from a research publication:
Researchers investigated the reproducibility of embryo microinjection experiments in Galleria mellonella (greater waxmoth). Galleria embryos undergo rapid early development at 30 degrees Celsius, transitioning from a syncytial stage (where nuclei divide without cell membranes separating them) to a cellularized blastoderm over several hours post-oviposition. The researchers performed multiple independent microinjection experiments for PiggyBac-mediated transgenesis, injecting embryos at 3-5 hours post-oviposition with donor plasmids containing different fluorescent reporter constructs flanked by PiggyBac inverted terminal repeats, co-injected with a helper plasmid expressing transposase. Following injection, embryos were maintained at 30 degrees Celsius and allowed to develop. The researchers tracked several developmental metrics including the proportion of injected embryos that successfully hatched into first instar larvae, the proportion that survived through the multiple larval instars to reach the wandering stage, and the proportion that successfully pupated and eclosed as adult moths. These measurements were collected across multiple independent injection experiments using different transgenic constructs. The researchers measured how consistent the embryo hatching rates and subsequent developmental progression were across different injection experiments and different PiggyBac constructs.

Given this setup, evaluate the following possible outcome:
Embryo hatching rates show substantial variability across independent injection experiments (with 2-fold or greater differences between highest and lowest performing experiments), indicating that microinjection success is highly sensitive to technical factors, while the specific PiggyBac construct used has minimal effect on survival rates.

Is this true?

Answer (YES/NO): NO